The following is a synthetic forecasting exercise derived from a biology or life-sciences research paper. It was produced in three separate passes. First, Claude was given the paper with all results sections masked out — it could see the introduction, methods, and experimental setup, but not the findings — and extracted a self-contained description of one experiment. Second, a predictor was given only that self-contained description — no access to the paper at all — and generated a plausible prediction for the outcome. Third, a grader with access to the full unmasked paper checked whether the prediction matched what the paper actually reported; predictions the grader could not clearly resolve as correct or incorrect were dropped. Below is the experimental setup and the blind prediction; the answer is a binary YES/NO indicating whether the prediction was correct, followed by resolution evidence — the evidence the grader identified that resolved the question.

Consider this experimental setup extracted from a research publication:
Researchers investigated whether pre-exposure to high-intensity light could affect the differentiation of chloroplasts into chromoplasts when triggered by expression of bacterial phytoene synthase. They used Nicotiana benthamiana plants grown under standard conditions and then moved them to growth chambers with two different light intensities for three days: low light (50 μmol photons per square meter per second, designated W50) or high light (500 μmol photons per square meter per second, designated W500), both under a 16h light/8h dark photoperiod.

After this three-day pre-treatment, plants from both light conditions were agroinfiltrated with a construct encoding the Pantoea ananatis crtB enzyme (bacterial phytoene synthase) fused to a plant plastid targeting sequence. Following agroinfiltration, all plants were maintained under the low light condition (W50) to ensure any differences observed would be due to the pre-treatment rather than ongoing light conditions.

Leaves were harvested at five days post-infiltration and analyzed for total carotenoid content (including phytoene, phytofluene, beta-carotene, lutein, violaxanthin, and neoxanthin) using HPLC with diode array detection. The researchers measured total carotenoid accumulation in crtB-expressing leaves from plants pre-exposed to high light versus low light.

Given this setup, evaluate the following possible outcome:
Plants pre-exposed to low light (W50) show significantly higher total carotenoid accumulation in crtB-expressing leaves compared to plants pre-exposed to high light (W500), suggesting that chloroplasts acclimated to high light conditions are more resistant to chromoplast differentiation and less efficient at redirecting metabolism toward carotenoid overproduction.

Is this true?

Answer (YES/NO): NO